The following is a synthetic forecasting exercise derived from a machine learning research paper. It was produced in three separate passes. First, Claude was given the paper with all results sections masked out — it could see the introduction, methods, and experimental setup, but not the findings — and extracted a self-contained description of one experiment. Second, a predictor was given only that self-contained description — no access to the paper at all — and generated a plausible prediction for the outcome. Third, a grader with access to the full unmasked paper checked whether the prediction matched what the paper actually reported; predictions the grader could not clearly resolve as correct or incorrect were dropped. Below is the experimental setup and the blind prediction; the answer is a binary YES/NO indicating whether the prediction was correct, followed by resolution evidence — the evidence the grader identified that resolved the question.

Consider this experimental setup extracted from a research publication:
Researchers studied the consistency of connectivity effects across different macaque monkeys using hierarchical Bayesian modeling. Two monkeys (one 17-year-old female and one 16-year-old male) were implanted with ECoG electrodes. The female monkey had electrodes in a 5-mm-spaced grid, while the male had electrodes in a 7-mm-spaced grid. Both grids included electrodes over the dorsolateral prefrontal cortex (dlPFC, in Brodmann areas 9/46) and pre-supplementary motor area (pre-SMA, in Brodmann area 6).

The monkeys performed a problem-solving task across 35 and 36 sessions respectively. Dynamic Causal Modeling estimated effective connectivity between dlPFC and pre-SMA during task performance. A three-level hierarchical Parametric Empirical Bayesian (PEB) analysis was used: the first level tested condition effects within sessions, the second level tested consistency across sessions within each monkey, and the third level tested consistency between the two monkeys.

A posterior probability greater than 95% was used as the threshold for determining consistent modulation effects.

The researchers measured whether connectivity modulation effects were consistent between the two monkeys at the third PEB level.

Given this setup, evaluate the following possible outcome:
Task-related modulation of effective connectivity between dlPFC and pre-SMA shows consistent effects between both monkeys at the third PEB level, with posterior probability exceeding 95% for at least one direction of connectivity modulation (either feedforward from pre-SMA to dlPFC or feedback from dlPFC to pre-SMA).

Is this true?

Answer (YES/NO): YES